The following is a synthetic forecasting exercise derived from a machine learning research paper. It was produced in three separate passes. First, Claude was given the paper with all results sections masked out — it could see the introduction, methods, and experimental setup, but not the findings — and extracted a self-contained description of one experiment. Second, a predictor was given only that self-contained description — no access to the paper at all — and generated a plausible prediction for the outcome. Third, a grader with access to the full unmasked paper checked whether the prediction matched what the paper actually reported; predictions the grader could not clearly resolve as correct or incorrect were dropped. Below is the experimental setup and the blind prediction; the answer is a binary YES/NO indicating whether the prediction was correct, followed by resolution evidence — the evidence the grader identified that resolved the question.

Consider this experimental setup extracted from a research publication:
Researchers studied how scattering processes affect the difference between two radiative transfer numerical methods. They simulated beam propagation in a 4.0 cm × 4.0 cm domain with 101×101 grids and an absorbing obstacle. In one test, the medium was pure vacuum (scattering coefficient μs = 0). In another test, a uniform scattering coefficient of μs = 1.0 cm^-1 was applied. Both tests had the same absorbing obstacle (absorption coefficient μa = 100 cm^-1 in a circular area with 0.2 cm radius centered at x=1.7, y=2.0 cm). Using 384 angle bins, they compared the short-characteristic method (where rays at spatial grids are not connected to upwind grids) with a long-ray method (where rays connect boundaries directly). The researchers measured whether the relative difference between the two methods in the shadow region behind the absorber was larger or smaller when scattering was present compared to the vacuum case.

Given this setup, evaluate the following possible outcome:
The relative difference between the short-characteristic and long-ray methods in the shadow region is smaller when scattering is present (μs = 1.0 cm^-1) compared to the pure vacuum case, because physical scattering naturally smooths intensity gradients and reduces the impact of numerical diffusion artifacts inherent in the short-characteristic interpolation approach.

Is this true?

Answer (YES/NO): YES